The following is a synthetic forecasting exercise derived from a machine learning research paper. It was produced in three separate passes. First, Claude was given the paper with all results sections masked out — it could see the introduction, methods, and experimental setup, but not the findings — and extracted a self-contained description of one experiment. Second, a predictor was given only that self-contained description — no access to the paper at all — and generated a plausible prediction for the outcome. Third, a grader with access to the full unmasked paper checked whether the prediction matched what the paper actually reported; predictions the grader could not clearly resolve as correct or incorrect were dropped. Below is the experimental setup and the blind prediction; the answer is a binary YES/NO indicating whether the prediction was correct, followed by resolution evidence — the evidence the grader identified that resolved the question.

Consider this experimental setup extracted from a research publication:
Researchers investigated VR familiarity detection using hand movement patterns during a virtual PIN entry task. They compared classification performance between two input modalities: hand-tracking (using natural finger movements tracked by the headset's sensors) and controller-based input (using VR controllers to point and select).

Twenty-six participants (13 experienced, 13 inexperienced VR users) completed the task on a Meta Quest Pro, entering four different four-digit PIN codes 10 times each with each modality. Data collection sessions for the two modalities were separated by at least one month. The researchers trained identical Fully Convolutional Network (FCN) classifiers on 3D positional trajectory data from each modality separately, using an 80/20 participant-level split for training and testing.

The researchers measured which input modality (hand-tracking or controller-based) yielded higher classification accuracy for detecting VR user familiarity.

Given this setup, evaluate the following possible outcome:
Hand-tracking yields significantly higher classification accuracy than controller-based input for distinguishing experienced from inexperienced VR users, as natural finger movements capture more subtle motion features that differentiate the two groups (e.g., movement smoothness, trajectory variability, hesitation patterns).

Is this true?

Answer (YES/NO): YES